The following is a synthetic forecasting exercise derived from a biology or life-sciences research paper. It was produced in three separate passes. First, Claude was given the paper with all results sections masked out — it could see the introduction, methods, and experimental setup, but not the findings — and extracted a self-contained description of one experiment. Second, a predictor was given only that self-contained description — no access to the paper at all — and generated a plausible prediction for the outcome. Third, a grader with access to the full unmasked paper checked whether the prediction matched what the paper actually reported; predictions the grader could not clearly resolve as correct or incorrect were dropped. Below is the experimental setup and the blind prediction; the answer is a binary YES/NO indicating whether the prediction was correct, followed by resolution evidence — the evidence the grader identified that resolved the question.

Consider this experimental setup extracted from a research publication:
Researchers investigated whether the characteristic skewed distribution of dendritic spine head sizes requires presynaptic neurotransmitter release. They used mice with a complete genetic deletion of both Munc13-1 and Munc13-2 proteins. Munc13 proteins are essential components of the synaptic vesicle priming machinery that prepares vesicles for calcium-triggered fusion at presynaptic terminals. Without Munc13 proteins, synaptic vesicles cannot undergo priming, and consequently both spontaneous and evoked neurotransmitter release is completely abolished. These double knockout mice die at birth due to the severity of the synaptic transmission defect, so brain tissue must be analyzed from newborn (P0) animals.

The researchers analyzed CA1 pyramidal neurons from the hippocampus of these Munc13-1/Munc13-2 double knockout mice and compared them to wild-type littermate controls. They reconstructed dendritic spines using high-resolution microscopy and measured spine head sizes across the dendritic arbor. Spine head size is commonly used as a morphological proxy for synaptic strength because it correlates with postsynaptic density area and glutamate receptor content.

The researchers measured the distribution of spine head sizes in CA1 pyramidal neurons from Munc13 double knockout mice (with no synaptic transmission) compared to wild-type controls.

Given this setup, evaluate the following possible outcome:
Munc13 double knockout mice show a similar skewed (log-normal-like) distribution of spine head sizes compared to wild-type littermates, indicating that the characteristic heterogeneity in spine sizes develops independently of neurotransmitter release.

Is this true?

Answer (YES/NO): YES